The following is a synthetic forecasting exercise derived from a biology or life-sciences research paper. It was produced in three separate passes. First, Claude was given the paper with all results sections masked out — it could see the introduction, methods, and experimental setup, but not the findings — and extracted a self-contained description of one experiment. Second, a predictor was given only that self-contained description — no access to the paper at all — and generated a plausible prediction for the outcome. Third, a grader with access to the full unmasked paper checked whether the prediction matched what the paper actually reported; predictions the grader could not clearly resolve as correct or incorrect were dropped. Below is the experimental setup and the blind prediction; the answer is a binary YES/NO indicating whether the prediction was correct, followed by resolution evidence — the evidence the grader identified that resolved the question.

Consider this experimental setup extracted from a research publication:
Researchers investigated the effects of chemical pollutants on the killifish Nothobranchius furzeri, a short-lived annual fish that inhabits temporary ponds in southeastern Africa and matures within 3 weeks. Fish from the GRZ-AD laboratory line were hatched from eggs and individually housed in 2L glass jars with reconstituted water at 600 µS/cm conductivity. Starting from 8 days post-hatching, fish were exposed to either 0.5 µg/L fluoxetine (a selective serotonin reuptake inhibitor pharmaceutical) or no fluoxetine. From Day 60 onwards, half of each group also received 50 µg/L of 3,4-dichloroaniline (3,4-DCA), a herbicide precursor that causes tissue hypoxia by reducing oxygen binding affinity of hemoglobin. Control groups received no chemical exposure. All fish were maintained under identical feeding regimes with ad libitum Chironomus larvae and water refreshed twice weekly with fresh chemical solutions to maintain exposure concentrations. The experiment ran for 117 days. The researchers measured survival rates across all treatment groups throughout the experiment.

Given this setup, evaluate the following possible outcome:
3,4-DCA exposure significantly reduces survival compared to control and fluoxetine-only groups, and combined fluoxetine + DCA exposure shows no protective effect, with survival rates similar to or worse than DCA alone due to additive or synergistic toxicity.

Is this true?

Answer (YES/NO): NO